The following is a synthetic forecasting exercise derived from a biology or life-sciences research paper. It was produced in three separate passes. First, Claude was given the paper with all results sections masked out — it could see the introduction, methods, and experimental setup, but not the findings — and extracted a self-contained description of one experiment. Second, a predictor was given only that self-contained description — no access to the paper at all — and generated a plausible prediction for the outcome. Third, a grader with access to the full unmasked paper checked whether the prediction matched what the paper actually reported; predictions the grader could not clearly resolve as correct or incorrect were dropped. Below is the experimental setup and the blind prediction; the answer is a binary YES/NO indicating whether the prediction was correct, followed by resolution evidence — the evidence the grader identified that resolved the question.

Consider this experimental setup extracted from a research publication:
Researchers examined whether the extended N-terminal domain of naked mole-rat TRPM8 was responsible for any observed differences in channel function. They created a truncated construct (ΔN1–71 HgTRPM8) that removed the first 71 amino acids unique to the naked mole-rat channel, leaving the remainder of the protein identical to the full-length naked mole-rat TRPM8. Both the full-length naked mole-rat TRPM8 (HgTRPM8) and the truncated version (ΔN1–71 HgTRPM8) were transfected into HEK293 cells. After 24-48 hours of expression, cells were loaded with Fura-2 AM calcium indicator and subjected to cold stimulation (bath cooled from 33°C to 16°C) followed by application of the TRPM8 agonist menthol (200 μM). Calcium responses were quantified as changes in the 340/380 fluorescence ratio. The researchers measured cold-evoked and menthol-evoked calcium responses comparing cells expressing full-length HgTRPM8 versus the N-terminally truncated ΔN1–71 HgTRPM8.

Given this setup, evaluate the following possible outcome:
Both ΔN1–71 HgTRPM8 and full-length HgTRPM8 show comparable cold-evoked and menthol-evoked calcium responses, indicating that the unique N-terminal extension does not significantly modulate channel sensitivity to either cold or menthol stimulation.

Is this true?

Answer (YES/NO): NO